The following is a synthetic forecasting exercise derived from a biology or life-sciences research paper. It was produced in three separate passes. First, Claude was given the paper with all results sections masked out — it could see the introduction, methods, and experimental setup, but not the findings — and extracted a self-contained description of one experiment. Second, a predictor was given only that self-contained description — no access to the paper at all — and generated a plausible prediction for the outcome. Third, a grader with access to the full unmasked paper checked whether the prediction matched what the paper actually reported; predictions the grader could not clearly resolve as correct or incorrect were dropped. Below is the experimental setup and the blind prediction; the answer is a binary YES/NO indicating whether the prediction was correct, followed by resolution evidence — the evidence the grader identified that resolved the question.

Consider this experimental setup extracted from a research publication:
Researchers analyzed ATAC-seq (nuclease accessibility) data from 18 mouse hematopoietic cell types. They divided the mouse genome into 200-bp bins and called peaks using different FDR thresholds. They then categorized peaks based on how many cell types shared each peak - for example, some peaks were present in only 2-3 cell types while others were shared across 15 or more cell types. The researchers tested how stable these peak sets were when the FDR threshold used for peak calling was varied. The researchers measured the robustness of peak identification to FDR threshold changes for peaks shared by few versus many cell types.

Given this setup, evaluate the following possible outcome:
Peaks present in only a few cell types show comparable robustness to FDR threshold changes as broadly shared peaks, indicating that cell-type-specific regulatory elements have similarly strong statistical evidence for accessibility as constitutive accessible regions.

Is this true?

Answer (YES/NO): NO